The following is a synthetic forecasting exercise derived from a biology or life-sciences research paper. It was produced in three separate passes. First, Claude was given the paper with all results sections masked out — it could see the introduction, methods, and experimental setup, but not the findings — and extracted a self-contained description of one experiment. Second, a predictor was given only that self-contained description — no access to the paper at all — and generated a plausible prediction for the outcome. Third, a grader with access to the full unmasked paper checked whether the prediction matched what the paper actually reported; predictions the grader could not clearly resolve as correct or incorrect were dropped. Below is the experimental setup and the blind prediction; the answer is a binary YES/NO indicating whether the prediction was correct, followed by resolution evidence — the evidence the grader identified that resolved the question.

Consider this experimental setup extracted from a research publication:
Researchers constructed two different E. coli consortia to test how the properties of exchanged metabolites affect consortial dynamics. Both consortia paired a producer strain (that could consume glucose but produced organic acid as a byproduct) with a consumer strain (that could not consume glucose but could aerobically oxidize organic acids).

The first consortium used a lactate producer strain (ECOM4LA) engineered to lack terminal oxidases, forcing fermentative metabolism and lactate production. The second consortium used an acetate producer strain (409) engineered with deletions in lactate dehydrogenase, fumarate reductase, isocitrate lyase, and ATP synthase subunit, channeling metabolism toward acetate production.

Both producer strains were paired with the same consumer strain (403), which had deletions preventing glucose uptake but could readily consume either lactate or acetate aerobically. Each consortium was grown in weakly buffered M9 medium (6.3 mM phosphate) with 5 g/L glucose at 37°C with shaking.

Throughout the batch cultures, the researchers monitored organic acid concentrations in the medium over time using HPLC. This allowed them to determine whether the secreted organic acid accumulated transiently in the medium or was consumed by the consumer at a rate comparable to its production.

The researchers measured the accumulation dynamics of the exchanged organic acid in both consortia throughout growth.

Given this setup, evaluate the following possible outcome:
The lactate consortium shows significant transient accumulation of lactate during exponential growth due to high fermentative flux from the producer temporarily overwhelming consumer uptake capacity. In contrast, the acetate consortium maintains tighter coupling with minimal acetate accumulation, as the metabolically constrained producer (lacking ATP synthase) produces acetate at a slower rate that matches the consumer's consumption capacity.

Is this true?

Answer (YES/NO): NO